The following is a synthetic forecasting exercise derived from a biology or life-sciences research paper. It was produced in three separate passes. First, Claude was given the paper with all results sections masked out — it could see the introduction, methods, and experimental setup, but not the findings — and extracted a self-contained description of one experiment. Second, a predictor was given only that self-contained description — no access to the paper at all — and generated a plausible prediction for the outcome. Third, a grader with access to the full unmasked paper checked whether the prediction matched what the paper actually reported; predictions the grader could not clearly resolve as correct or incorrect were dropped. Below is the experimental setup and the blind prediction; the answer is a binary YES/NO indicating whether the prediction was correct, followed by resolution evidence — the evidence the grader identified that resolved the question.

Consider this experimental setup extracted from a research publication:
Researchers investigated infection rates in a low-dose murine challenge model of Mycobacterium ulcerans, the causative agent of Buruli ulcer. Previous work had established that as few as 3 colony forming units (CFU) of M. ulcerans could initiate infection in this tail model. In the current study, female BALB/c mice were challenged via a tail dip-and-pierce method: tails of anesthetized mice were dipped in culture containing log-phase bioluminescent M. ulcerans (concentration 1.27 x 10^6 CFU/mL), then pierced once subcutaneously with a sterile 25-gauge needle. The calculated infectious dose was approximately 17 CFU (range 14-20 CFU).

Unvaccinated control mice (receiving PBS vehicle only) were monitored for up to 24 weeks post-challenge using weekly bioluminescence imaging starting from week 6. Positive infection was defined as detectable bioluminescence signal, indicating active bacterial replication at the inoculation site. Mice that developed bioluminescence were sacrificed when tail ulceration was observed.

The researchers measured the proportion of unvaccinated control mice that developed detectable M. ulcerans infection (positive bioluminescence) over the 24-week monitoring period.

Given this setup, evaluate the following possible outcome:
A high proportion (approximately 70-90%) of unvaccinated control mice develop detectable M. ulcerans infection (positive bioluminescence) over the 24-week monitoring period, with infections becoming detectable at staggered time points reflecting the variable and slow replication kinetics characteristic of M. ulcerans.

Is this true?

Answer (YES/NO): YES